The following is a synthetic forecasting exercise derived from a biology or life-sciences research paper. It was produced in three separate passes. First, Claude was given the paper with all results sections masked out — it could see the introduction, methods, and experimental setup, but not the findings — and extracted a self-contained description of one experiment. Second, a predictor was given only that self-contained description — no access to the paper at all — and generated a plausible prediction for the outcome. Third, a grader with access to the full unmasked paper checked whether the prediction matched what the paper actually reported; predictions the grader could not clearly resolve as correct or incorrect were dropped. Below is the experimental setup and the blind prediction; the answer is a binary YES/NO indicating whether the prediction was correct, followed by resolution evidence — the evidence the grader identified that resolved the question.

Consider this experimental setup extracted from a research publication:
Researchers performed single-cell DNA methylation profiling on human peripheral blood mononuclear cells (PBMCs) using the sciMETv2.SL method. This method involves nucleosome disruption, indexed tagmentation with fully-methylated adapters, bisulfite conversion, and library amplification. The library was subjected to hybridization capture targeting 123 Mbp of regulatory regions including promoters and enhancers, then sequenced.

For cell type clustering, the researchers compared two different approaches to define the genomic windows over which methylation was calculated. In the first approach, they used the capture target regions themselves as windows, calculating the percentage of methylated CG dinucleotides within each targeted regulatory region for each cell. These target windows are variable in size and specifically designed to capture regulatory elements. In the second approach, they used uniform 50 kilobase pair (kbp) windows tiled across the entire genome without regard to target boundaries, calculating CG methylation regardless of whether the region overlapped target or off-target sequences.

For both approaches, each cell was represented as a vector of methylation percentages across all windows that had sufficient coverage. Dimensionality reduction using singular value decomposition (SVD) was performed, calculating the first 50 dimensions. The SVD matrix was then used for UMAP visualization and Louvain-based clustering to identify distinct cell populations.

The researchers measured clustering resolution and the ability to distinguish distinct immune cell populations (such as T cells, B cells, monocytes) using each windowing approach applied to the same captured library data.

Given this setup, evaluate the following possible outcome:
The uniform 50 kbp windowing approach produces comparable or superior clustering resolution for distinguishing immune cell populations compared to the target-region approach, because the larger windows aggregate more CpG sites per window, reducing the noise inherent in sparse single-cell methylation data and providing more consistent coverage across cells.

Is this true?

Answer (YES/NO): NO